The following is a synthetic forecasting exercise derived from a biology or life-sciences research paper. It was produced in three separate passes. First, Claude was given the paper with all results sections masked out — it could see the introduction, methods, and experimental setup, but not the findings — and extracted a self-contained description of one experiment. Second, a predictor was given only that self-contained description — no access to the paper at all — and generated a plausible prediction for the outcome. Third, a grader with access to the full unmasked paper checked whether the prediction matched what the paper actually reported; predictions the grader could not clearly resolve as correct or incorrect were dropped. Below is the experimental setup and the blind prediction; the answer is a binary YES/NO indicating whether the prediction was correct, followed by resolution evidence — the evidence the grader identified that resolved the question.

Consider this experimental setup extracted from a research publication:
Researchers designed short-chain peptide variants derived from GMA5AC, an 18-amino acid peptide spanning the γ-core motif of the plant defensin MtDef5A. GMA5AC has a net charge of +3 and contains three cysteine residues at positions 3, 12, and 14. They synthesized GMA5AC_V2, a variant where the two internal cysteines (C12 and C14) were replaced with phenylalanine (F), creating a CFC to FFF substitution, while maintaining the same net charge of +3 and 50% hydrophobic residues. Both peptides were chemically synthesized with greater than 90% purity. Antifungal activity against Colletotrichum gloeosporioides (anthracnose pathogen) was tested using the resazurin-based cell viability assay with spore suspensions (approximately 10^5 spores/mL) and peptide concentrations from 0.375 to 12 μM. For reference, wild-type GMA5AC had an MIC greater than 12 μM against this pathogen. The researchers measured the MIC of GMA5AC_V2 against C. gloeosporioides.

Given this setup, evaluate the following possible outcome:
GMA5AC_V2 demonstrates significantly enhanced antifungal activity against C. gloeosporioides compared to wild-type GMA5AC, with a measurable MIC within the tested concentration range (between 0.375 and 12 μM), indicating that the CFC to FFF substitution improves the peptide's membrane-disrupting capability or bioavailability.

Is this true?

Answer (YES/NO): YES